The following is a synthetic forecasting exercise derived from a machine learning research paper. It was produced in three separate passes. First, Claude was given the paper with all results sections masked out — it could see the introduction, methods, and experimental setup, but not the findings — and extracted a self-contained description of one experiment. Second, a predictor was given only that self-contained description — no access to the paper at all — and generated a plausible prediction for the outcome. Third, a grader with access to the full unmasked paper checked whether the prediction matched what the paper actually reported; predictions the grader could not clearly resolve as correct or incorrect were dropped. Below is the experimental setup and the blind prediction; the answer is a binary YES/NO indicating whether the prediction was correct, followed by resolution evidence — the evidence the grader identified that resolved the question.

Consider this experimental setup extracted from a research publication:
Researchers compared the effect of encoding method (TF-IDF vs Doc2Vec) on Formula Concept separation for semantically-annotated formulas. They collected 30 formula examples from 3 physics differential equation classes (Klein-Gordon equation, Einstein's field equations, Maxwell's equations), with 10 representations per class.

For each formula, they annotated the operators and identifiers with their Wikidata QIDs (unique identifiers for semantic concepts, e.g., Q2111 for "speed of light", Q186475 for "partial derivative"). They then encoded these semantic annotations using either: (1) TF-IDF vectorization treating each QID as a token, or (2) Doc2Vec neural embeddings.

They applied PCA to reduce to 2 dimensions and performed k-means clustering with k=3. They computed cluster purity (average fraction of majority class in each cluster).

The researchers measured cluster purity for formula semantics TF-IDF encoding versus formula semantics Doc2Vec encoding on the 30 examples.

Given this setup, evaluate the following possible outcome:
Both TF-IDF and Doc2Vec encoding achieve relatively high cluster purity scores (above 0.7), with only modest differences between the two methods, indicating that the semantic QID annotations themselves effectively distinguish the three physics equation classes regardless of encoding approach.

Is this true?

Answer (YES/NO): NO